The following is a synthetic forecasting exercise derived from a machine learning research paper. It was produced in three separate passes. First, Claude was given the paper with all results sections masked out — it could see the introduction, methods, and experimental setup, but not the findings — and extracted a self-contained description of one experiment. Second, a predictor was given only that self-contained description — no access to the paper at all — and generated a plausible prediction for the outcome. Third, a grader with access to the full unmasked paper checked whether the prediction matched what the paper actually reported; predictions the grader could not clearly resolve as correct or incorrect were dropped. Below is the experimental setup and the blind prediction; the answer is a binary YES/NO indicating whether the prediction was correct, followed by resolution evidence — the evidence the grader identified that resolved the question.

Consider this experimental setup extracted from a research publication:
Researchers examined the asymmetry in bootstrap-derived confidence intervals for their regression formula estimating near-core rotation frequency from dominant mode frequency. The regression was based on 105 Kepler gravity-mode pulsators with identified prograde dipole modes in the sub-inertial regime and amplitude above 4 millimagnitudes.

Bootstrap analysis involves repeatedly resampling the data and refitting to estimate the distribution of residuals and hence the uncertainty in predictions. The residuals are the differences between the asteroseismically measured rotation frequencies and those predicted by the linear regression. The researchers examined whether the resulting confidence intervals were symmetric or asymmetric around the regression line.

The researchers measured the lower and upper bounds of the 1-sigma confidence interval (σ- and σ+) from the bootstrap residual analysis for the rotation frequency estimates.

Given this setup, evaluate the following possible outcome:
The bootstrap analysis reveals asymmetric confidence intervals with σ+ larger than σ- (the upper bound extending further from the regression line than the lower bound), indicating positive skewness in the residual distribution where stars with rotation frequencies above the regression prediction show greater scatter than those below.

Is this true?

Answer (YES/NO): NO